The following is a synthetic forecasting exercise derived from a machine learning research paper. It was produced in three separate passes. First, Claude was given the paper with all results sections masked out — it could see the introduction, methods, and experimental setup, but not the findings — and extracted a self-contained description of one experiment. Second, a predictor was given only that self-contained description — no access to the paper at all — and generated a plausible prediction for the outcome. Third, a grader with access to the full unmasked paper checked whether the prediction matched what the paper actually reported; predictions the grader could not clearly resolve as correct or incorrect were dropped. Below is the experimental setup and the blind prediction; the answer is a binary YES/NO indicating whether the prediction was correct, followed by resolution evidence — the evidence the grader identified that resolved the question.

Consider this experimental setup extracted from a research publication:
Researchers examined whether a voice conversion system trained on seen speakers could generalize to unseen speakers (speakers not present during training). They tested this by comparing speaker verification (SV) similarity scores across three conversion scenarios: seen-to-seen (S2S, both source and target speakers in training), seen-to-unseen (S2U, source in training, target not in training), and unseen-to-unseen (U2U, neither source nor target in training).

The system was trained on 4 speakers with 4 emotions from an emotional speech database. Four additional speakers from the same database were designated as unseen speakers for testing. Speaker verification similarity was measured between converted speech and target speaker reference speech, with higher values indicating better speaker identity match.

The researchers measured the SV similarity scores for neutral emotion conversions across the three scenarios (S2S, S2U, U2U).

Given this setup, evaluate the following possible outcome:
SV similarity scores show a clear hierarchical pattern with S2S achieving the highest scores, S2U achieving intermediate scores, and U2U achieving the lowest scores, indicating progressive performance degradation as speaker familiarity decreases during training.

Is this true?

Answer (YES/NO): NO